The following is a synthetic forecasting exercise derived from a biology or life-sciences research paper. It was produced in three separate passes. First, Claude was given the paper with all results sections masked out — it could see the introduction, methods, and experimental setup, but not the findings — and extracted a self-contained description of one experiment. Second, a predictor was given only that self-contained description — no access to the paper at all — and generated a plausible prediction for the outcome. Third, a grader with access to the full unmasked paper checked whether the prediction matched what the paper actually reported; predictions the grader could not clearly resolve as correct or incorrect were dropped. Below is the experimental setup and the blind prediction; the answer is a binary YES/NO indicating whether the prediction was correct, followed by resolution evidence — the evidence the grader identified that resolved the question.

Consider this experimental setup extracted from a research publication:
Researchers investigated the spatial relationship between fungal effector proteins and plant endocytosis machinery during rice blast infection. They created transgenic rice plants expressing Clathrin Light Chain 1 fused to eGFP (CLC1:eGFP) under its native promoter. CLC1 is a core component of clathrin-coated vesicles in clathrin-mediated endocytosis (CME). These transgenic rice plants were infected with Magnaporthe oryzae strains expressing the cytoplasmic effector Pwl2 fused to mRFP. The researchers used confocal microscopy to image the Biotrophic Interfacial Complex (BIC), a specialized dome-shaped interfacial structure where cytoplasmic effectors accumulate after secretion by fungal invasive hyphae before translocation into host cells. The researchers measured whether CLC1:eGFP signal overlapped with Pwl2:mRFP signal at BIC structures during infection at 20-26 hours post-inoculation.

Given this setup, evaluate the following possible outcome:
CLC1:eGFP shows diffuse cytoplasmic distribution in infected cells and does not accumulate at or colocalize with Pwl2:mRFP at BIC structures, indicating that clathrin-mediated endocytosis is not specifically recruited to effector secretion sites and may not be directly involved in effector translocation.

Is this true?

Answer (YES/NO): NO